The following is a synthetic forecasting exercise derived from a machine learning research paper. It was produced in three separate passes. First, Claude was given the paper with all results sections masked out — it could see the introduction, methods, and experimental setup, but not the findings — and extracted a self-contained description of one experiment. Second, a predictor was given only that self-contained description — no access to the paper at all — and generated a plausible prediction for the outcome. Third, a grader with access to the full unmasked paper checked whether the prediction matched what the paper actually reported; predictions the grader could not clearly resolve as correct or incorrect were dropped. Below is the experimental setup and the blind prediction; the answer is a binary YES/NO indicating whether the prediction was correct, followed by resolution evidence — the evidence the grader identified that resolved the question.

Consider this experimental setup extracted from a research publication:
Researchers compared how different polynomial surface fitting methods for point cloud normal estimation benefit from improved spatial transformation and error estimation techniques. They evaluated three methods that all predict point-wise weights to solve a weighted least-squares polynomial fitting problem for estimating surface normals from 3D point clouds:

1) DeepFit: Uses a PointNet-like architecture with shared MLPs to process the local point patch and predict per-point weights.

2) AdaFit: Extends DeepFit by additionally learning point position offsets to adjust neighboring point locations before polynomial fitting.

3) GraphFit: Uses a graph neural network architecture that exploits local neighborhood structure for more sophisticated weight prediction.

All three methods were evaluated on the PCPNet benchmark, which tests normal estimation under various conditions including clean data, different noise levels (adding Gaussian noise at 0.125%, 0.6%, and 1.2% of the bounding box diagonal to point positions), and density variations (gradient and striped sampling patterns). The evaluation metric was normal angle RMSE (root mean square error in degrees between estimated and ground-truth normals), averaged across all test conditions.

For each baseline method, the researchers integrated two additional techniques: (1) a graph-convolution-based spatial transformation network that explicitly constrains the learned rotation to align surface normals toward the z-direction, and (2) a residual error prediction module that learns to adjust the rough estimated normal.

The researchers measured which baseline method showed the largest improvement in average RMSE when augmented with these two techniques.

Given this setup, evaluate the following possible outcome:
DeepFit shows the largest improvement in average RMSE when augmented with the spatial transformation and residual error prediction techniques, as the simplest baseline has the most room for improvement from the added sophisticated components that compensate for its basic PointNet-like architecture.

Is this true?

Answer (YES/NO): YES